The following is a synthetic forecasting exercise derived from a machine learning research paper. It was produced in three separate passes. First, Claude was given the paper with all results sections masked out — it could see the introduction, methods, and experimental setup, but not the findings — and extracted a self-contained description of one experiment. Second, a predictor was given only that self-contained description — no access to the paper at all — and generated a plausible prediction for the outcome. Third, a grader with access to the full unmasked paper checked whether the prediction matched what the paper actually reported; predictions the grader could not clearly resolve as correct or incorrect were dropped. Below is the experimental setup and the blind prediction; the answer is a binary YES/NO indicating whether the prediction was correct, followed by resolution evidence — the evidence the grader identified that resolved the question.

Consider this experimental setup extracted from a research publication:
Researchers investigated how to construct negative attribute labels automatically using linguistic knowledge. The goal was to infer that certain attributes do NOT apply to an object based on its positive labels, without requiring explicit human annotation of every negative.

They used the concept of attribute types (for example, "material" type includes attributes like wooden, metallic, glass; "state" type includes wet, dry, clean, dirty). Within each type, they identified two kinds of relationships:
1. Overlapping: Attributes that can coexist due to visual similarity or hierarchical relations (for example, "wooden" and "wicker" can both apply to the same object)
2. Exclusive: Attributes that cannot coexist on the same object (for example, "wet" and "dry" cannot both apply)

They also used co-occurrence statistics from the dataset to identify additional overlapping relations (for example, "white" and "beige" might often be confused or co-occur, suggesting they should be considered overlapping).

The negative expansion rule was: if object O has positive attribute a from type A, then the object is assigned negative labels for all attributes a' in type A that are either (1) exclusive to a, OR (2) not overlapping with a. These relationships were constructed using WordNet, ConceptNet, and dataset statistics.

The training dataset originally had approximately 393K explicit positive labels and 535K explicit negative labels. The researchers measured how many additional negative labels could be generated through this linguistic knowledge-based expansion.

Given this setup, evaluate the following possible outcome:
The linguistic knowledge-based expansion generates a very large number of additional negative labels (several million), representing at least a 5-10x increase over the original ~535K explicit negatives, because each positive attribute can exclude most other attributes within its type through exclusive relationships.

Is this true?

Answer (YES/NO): YES